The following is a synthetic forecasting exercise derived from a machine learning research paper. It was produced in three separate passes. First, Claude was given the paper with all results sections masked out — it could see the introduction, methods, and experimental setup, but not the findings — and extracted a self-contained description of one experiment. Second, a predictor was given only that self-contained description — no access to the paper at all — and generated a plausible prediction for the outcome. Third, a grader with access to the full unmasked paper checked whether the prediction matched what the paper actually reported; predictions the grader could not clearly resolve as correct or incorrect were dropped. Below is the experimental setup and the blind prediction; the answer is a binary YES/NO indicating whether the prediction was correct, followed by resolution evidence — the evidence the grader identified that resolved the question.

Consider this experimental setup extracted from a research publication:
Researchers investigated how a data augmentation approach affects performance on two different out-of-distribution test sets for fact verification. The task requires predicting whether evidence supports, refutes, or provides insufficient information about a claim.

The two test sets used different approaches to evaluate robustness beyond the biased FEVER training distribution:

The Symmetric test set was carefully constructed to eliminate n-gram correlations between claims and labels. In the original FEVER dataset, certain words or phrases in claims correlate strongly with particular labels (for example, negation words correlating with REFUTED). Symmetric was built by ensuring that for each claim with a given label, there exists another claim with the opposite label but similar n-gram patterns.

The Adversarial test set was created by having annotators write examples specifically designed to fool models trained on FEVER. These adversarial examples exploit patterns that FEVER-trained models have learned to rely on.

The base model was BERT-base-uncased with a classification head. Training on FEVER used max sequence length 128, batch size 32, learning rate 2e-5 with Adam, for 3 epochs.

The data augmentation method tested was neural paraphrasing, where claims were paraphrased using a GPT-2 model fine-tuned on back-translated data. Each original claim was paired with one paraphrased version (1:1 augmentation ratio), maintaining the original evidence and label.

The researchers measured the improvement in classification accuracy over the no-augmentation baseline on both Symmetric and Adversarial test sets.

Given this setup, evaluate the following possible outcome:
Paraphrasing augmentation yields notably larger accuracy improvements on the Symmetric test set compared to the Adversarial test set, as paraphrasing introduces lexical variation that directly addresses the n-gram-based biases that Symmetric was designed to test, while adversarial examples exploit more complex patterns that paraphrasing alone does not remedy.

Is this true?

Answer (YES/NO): NO